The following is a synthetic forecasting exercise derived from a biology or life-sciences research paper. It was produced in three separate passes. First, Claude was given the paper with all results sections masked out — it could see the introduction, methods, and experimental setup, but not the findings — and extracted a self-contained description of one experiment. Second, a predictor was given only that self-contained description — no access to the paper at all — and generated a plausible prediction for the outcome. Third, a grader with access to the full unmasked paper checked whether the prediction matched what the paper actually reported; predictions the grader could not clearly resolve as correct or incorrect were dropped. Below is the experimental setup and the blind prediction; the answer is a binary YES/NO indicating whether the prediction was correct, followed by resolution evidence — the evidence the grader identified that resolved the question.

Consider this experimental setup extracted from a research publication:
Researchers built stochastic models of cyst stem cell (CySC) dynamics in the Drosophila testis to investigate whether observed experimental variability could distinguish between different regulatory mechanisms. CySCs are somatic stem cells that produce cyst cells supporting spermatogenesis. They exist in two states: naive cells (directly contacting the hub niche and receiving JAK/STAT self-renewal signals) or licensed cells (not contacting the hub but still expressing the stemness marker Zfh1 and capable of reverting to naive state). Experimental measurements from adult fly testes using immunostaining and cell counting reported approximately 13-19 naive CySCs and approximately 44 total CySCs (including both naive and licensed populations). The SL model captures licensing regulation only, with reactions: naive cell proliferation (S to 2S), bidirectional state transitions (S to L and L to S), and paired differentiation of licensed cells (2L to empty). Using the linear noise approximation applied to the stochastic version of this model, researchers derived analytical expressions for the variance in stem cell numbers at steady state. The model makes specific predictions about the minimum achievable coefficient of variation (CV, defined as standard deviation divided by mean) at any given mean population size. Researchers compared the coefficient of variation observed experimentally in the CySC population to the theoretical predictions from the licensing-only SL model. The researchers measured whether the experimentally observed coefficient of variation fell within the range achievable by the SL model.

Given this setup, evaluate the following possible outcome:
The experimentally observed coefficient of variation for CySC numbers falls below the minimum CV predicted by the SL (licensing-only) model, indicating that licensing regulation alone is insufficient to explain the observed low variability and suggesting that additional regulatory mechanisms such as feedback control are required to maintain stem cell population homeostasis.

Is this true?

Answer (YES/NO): YES